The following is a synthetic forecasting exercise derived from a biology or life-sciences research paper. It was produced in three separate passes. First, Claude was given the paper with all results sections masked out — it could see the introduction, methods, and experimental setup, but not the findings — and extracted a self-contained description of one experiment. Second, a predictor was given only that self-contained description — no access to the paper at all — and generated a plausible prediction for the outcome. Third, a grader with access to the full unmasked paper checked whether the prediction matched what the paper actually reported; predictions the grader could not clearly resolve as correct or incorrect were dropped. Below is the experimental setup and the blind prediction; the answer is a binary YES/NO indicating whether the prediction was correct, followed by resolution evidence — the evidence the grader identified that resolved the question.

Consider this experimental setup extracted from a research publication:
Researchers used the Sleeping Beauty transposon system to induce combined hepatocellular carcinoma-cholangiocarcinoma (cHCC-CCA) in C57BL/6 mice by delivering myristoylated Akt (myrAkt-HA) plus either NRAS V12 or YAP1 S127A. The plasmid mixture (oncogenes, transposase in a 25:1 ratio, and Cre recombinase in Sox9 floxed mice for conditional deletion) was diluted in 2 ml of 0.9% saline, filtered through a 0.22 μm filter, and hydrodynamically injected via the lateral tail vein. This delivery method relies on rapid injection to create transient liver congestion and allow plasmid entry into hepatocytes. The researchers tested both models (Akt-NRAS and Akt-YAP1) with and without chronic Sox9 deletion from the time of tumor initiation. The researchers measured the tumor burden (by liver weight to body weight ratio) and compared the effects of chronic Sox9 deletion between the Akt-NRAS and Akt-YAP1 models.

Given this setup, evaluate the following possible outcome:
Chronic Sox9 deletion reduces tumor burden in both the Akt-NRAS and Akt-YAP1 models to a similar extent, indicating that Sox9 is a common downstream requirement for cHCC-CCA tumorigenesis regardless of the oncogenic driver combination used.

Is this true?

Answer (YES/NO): NO